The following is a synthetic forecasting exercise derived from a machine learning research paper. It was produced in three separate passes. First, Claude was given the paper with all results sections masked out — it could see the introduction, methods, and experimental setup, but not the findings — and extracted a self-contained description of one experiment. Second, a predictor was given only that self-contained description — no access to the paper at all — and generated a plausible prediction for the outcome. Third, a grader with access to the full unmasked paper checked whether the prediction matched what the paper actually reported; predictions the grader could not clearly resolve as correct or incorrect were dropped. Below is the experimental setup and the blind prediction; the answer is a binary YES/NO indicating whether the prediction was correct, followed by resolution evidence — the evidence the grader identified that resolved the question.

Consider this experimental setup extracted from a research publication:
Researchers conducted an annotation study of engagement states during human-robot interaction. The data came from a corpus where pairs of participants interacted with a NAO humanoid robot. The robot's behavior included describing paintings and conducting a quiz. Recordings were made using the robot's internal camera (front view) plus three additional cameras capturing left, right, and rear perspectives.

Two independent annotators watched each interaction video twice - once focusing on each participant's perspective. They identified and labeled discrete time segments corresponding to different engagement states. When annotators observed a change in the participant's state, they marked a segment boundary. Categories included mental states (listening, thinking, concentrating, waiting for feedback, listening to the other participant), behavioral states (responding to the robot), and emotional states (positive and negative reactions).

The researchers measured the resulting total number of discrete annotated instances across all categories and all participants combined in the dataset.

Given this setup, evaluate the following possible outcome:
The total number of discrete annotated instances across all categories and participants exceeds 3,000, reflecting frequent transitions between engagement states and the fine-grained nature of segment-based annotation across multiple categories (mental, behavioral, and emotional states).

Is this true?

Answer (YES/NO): YES